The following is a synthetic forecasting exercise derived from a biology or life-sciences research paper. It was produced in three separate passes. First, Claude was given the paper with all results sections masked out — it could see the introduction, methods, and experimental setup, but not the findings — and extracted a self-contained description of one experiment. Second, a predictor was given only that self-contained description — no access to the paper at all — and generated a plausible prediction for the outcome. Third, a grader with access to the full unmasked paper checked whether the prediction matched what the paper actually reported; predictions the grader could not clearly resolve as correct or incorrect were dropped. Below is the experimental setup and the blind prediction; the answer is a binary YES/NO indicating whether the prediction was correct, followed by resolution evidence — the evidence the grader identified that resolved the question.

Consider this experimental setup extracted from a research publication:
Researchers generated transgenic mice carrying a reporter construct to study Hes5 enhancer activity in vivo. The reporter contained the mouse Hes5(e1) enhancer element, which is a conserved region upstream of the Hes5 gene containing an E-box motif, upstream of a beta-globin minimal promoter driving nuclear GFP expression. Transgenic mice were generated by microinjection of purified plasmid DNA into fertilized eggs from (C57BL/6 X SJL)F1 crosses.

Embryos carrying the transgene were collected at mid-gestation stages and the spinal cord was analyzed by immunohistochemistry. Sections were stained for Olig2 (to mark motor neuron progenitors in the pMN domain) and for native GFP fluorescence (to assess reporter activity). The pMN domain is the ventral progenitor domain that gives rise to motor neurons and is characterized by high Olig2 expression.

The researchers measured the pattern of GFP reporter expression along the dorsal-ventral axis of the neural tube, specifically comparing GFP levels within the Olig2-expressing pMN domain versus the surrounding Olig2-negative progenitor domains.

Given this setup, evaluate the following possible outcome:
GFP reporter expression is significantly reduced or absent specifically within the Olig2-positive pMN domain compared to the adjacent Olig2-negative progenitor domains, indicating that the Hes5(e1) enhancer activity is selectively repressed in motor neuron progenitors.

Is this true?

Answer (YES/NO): YES